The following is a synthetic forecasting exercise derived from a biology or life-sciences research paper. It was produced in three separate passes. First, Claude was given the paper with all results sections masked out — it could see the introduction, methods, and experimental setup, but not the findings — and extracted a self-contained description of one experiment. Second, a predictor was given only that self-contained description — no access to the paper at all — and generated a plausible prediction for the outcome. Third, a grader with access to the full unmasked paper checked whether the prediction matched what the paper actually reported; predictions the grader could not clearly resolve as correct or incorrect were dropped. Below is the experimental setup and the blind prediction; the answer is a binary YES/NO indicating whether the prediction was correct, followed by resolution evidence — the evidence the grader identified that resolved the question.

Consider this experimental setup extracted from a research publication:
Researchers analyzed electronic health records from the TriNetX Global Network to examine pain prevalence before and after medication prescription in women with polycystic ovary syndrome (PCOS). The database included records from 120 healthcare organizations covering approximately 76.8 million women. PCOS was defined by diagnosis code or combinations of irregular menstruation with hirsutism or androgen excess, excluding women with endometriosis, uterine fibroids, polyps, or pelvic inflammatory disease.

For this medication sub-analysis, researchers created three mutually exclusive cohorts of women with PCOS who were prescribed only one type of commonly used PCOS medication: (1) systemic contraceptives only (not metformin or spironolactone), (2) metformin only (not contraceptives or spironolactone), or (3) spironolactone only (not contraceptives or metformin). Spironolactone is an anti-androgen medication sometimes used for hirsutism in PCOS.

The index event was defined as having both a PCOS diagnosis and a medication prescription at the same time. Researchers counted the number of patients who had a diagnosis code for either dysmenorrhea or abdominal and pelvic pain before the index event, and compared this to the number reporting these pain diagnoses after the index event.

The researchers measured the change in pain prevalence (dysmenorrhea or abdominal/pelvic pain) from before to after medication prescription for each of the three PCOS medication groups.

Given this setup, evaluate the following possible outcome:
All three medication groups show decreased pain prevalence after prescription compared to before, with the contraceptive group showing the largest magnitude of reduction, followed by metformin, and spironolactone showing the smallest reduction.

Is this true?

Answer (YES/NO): NO